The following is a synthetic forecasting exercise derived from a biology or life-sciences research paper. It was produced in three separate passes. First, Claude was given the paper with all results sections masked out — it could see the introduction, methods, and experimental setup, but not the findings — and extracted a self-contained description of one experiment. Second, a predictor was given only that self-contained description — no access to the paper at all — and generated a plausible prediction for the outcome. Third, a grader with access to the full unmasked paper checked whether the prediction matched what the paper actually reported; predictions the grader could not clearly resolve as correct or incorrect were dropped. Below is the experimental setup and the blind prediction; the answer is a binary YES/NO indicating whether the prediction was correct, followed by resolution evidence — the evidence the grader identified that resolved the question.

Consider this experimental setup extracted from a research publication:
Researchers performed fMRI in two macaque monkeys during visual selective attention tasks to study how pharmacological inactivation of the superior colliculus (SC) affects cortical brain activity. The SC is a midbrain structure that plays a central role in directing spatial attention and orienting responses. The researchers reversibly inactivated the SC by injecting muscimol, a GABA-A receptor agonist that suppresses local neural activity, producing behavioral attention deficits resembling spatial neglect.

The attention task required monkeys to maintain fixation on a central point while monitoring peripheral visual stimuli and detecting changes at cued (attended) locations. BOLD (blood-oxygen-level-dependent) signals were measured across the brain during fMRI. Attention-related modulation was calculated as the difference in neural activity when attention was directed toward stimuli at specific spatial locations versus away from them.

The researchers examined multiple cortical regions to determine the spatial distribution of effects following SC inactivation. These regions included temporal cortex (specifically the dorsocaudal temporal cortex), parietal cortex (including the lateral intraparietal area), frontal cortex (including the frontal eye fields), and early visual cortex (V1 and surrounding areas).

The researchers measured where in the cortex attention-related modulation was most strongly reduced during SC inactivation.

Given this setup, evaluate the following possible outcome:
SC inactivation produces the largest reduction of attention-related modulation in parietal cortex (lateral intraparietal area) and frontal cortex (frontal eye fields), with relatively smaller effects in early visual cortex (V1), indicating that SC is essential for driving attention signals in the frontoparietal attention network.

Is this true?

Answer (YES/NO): NO